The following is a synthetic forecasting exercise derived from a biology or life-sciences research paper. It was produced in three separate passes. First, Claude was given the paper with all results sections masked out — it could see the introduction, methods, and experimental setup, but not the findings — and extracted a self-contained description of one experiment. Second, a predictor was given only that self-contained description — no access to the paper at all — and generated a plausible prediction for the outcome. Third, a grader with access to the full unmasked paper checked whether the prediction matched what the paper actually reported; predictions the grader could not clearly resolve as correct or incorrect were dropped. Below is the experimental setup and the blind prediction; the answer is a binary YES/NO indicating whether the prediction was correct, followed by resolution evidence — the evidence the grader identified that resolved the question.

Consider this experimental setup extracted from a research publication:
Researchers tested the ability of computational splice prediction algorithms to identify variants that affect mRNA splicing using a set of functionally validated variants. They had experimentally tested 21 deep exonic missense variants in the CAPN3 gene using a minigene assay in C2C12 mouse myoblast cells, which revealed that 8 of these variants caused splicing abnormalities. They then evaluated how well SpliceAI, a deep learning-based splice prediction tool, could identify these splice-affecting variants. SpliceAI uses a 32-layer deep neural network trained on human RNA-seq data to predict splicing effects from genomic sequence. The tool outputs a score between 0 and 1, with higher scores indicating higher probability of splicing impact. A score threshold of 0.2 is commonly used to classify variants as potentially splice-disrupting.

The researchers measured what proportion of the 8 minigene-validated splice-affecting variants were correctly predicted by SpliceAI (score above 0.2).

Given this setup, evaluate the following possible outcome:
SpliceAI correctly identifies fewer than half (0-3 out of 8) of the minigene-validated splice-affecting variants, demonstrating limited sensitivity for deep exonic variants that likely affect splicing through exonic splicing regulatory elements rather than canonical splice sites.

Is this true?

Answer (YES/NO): YES